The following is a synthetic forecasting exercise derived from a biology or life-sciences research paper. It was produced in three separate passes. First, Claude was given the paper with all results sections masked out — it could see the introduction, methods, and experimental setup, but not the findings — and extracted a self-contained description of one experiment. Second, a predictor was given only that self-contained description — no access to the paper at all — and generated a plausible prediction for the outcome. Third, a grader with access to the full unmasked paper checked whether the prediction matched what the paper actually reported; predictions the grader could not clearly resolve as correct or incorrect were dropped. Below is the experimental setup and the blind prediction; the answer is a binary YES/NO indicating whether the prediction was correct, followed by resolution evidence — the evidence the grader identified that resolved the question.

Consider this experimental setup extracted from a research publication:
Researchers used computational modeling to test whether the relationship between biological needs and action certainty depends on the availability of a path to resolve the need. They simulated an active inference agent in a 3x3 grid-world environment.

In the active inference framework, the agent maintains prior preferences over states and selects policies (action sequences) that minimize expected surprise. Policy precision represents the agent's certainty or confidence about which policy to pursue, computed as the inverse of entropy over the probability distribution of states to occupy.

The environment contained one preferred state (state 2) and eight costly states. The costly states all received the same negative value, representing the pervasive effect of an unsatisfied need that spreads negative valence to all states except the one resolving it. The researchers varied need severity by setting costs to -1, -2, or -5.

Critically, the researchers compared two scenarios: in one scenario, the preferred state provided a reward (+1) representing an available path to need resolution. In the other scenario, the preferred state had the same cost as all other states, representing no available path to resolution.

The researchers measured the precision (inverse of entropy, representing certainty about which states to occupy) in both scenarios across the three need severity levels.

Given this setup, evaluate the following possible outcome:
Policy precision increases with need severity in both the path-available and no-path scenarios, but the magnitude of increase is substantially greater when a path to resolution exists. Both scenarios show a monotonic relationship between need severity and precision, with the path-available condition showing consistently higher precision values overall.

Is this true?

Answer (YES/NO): NO